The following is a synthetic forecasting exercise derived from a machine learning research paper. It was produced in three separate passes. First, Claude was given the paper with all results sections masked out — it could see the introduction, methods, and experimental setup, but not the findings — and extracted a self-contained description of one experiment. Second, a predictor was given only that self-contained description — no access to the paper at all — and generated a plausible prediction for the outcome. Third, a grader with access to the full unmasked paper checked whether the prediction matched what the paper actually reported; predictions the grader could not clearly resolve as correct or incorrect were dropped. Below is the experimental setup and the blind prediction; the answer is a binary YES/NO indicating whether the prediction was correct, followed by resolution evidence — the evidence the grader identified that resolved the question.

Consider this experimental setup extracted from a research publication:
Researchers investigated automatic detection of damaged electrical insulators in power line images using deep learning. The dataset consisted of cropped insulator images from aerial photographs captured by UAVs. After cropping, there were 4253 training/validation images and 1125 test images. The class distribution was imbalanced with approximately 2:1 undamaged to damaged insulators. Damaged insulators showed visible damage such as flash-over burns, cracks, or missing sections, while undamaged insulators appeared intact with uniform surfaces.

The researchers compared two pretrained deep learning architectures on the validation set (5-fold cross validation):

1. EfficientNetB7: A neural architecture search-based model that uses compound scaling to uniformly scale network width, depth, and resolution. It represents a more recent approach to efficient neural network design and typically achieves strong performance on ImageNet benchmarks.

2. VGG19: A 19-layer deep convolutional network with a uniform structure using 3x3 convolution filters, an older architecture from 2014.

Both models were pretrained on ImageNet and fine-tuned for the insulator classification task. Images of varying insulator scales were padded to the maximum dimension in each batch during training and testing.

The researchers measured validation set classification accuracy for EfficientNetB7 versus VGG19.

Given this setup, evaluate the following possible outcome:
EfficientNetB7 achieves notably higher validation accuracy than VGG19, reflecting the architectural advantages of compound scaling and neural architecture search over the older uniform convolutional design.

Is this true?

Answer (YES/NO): NO